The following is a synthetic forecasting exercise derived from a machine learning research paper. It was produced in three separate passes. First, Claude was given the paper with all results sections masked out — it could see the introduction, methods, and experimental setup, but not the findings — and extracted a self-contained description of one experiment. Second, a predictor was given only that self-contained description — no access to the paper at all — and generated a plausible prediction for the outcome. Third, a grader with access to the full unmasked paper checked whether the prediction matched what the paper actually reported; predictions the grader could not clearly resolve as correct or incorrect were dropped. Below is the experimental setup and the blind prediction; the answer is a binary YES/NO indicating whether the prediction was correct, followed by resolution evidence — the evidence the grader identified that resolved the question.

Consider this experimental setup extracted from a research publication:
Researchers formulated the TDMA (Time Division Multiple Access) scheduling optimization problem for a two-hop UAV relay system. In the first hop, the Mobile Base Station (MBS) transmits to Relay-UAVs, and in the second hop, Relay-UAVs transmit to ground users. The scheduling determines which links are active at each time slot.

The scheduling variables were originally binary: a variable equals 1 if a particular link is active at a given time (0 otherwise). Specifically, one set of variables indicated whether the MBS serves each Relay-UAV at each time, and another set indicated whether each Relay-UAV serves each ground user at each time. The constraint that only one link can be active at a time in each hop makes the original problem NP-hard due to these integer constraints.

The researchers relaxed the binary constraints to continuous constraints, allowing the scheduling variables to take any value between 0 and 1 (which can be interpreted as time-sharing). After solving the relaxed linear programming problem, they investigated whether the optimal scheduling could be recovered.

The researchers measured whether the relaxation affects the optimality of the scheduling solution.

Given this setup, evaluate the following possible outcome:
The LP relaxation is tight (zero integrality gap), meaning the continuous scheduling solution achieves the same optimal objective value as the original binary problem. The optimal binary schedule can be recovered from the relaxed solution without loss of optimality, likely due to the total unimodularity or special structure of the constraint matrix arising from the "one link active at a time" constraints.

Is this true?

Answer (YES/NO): YES